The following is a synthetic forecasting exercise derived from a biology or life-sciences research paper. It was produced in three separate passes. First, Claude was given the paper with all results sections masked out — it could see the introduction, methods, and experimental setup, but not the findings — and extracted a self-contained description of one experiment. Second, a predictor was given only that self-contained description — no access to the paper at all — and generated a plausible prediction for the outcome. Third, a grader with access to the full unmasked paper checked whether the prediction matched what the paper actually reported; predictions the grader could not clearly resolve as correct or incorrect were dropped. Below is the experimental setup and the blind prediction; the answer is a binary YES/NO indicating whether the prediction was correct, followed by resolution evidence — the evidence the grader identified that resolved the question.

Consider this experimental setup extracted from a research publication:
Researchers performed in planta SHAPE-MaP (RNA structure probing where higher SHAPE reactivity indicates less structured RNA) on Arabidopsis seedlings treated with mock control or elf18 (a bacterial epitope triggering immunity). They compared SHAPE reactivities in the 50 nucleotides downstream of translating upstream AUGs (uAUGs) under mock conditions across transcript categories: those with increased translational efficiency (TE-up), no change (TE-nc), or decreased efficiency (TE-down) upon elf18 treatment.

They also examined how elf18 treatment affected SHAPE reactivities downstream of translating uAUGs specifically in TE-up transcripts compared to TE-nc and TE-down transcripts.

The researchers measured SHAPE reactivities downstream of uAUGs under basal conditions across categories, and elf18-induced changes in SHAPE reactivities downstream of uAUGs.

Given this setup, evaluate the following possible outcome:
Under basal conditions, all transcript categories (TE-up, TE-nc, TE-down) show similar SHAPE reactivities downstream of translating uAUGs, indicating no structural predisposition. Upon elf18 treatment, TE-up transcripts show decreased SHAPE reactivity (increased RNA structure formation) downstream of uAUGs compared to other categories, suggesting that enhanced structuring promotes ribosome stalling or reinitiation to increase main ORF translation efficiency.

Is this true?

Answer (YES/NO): NO